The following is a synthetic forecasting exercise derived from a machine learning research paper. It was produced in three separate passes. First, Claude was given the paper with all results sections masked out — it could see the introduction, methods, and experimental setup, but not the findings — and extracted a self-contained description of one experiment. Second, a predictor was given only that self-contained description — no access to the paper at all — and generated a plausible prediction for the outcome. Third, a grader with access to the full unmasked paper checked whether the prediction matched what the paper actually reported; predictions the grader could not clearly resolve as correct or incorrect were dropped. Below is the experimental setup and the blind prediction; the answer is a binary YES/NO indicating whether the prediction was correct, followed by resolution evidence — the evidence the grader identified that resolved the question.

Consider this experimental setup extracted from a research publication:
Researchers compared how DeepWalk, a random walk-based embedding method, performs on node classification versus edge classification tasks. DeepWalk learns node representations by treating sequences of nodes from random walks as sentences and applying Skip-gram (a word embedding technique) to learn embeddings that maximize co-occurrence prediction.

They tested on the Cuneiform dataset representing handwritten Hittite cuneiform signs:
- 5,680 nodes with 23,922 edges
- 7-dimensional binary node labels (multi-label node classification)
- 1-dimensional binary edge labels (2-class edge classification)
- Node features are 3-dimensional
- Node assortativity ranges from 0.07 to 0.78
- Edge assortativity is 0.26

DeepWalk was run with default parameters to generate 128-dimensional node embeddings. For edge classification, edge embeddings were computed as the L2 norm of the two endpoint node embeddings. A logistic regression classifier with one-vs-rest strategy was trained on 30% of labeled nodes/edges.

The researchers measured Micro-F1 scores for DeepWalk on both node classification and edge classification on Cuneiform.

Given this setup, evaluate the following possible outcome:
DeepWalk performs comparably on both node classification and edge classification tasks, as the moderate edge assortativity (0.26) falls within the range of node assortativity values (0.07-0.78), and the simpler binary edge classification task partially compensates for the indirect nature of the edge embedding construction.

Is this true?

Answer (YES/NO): NO